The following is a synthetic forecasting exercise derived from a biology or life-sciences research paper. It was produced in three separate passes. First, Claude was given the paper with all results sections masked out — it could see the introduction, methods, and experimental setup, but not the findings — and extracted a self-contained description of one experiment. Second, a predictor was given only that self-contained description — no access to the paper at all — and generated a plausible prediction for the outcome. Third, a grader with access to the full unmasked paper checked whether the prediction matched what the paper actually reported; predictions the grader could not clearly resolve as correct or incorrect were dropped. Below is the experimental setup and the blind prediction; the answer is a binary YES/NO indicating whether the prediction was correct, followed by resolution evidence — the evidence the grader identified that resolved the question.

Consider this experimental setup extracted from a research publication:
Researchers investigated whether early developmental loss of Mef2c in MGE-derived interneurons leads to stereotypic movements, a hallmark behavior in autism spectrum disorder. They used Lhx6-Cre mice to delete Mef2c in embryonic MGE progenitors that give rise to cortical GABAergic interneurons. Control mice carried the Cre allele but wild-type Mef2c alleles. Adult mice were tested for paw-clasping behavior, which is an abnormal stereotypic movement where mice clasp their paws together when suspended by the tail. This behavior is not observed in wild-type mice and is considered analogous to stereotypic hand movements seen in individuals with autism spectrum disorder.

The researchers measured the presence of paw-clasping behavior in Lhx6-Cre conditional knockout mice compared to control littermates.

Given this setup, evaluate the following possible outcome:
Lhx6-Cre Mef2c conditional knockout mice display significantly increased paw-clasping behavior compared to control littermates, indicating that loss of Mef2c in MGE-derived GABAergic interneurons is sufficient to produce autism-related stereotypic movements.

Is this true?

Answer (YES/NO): YES